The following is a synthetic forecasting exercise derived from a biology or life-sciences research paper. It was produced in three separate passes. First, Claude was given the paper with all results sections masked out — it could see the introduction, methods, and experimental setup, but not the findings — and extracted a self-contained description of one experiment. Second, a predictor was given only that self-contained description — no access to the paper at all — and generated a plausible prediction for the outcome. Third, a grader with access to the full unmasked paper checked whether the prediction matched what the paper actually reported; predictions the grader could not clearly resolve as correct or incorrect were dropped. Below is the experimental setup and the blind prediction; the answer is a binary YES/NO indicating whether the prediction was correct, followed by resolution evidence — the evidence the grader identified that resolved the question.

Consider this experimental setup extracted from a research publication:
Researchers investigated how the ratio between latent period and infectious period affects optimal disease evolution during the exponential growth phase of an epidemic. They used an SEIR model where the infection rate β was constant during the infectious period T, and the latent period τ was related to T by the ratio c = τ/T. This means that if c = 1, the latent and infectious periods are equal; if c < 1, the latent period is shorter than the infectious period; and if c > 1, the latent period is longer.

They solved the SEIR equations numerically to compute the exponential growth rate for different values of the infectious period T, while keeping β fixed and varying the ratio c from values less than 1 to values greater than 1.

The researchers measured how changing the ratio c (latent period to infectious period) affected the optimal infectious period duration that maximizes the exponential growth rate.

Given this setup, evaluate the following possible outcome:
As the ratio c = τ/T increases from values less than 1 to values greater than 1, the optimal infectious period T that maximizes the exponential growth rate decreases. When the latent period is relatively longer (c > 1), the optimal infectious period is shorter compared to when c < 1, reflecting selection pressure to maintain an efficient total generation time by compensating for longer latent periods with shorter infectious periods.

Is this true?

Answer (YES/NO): NO